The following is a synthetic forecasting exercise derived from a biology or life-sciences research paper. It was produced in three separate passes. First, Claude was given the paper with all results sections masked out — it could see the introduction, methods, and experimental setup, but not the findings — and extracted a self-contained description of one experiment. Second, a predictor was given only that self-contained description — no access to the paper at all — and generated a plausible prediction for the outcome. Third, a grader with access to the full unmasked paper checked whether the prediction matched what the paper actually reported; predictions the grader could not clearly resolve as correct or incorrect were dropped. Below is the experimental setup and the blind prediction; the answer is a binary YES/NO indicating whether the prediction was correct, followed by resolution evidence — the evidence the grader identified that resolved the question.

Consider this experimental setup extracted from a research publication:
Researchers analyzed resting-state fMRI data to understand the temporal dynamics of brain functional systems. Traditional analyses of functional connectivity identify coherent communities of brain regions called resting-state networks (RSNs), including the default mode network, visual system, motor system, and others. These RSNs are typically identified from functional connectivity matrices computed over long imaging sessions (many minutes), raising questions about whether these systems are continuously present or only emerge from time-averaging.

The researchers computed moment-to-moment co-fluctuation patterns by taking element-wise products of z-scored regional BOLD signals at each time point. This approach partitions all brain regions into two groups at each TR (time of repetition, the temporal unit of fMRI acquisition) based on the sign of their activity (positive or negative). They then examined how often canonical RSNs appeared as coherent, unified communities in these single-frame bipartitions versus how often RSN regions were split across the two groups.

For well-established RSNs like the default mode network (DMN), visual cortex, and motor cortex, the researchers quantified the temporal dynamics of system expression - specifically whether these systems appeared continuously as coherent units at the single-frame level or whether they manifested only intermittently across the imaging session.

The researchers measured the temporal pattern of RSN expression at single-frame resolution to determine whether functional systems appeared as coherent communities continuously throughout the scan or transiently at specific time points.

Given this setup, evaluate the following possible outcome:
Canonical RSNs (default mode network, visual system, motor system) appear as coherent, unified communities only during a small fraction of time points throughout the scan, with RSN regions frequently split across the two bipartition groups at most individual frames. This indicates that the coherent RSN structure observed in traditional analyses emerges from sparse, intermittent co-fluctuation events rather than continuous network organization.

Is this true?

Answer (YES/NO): YES